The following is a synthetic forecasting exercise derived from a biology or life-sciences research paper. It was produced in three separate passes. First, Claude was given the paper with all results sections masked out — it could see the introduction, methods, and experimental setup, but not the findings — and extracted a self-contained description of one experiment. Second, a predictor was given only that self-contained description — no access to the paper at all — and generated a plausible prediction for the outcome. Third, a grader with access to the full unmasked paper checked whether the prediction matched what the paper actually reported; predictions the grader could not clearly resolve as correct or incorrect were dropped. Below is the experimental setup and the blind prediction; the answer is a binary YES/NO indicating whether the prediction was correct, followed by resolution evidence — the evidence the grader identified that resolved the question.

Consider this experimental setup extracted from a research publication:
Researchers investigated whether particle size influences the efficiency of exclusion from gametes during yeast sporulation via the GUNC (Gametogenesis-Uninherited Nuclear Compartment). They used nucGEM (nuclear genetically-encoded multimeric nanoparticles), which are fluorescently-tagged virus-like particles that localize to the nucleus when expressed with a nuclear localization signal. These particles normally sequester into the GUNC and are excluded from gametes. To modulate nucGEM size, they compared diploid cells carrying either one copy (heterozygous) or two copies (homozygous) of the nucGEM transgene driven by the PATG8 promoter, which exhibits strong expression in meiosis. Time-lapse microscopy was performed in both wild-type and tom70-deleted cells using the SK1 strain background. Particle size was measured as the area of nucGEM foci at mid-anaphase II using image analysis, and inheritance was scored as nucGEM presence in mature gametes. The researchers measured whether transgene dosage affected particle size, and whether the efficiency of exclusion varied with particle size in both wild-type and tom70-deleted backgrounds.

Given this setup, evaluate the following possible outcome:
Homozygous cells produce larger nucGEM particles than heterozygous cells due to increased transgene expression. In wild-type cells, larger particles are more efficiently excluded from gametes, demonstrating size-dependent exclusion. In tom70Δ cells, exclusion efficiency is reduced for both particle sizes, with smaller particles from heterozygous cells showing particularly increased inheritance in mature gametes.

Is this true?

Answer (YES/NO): YES